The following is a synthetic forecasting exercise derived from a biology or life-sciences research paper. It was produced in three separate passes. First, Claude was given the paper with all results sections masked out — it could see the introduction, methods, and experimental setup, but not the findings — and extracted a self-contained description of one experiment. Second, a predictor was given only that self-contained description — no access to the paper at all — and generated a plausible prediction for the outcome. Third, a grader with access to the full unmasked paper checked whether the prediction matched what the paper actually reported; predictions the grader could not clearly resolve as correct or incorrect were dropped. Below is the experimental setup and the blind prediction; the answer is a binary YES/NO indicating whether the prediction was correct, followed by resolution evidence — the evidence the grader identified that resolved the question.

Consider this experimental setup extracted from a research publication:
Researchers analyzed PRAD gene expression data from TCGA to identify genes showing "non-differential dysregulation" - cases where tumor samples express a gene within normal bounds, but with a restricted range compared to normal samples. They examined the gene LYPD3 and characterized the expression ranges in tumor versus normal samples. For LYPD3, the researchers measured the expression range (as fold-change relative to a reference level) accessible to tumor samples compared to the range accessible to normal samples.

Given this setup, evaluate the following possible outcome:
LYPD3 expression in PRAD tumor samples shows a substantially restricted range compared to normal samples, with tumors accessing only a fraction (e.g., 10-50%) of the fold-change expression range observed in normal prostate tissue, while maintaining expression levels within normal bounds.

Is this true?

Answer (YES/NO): YES